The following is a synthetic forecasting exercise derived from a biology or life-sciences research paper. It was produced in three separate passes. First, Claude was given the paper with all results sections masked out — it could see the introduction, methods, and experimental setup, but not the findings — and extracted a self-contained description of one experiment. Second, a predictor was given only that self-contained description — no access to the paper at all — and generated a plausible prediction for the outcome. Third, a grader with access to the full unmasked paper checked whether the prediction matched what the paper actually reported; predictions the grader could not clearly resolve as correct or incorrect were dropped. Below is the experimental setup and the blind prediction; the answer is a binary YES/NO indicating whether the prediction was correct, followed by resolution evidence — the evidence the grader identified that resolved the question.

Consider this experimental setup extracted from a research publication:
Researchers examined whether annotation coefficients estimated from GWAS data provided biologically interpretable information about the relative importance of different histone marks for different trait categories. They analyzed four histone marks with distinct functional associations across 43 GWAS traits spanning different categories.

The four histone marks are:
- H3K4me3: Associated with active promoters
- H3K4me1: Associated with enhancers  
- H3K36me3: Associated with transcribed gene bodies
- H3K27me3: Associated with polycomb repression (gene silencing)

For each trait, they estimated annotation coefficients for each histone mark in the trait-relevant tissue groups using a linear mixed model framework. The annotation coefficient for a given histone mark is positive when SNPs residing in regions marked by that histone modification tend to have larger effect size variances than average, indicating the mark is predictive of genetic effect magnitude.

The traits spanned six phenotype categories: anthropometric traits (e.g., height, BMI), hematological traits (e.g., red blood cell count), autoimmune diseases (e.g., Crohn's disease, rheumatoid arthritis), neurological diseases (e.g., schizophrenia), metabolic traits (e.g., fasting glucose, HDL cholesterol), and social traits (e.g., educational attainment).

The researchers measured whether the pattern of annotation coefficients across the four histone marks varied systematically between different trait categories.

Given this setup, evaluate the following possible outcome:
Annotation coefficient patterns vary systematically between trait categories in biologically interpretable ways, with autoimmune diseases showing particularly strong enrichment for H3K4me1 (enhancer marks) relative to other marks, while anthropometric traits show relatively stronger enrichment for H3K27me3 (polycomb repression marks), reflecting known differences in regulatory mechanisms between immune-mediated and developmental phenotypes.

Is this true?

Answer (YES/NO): NO